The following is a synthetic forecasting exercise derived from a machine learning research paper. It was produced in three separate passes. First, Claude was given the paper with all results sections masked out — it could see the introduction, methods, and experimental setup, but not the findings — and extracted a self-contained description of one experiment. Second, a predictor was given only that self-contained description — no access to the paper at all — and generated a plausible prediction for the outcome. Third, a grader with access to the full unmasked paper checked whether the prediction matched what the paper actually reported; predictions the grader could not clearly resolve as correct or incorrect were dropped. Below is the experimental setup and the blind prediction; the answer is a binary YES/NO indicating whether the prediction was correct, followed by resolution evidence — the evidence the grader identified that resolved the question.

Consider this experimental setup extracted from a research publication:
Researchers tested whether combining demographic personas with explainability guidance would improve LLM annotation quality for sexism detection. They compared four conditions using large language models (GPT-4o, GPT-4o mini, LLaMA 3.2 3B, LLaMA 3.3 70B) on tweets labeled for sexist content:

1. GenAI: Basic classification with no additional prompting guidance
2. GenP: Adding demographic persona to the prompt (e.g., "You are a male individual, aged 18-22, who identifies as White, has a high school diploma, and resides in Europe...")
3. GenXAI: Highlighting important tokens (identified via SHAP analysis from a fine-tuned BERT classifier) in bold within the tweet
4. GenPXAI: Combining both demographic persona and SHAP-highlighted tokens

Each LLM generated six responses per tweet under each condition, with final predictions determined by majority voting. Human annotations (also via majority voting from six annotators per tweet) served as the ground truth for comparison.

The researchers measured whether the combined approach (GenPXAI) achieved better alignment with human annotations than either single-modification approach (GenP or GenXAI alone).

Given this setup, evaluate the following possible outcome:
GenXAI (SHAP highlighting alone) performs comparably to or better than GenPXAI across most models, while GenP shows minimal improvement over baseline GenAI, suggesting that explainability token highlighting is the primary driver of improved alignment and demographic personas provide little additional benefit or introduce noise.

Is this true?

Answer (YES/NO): NO